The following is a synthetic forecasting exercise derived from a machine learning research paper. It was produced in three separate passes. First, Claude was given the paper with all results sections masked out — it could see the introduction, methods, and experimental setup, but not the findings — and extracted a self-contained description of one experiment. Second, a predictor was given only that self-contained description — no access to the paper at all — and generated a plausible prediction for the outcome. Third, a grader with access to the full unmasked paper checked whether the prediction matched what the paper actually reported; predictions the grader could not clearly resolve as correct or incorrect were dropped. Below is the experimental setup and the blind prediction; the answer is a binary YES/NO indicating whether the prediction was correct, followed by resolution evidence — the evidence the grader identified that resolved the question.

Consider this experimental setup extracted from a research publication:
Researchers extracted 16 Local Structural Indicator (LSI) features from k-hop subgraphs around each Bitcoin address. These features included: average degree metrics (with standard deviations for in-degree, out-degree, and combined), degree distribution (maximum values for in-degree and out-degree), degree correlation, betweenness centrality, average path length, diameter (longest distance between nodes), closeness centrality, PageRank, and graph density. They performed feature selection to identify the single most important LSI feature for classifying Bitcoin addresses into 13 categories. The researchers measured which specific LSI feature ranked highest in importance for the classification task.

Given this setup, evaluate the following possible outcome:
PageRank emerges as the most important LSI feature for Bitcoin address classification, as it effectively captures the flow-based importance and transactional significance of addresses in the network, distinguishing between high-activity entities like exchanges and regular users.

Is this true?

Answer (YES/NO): NO